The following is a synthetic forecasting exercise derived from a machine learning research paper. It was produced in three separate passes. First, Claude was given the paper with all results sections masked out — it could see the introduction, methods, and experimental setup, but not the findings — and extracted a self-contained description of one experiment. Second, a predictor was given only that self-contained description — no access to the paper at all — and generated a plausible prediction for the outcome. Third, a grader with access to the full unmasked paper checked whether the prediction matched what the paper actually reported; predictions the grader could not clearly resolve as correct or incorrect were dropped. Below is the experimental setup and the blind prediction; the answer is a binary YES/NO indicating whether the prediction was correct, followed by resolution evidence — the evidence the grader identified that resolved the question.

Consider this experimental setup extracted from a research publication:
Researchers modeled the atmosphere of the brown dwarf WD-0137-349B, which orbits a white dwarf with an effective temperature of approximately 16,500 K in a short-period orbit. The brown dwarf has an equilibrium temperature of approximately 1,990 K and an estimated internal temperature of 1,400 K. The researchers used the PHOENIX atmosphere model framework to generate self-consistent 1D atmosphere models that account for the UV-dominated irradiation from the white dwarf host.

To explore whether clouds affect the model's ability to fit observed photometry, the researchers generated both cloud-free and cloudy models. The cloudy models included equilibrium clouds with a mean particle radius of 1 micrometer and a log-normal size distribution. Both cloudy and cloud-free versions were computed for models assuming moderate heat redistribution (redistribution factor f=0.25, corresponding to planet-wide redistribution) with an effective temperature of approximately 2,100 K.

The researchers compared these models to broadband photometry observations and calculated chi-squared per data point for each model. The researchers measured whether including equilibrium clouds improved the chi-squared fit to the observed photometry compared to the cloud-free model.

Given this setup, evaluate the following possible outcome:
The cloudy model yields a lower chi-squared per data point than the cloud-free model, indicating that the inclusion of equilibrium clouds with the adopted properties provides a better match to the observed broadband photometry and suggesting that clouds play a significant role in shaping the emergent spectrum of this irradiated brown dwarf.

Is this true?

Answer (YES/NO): NO